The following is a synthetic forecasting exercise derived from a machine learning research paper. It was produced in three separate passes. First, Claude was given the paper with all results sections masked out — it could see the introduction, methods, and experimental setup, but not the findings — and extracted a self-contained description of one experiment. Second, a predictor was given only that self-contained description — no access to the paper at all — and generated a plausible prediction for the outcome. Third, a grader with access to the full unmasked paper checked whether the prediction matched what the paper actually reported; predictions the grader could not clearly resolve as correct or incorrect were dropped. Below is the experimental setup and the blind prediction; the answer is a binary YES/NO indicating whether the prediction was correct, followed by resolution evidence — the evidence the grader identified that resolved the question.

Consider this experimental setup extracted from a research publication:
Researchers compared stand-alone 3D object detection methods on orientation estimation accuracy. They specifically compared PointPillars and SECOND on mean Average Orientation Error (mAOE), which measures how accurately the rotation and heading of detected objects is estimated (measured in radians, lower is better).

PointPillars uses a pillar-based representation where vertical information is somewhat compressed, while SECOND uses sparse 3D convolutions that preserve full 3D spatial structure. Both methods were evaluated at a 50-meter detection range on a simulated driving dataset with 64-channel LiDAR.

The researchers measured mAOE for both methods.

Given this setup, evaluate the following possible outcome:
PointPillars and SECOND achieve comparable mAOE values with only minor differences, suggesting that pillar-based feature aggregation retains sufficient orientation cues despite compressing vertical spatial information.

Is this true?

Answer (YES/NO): NO